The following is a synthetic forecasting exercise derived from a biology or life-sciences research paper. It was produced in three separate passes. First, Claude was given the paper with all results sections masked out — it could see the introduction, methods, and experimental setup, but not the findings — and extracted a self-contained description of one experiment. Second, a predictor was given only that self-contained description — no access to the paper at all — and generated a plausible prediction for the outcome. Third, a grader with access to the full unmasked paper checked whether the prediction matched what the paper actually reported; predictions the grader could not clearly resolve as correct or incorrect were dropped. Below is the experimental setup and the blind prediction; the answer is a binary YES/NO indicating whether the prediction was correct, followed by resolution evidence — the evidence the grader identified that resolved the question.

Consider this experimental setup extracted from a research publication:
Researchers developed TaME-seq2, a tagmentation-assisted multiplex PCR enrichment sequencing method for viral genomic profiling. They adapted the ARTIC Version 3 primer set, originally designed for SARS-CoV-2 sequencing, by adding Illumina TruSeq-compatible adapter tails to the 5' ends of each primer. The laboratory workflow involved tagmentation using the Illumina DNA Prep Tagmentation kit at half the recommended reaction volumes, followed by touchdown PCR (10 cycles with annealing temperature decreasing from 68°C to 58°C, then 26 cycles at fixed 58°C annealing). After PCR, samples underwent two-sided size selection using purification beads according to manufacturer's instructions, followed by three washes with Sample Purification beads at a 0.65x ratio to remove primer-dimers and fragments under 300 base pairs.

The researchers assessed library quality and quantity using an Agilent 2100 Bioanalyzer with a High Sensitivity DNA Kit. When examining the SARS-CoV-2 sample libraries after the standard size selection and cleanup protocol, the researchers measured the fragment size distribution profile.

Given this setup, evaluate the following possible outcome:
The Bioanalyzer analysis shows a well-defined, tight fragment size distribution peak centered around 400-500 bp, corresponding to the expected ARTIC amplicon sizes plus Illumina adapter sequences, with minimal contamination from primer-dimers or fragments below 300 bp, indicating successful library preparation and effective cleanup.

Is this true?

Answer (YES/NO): NO